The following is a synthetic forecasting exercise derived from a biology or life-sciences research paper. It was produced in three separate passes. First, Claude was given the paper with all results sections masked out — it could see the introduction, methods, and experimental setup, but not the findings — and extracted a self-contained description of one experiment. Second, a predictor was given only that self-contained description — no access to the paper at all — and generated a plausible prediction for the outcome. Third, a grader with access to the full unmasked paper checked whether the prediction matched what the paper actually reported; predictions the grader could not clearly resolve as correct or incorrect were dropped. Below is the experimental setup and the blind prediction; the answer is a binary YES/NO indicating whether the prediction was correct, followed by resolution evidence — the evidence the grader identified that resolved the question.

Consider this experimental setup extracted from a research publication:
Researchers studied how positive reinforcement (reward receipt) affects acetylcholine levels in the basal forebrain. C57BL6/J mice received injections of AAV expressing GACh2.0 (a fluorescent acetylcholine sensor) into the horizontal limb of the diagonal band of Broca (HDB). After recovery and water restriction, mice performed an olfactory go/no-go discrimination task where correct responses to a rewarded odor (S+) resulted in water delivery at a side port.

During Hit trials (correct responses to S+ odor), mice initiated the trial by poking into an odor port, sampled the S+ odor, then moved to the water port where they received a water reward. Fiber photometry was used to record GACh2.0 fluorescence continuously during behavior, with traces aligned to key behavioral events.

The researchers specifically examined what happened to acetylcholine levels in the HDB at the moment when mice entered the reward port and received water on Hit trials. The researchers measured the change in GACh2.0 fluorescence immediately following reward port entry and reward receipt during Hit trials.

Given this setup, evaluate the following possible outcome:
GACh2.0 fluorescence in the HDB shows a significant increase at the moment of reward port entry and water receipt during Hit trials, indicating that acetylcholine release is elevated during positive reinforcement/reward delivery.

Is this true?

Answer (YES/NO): NO